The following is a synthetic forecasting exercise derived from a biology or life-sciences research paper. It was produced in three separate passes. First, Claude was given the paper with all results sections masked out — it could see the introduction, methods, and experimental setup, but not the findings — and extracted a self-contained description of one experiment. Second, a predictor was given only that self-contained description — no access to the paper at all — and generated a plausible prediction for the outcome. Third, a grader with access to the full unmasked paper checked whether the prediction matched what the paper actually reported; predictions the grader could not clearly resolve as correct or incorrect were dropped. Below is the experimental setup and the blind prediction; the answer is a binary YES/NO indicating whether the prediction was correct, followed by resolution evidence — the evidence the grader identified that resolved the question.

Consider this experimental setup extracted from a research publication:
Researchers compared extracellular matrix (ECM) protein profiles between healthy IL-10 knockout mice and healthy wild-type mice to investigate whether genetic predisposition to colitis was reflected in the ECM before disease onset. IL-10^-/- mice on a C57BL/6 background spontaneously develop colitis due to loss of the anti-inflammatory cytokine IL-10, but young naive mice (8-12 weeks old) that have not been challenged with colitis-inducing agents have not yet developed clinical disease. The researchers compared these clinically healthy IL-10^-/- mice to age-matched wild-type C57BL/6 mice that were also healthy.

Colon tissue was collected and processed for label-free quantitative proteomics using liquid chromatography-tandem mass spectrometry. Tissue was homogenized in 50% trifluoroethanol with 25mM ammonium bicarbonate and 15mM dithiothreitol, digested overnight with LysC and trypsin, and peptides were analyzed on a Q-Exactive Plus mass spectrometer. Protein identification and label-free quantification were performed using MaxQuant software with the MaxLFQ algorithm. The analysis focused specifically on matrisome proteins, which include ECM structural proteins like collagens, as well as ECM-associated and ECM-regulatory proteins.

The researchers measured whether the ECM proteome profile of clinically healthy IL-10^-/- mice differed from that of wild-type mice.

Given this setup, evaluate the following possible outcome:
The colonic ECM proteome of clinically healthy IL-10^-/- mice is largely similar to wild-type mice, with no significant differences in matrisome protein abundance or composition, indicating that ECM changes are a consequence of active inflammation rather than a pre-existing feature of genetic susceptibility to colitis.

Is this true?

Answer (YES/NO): NO